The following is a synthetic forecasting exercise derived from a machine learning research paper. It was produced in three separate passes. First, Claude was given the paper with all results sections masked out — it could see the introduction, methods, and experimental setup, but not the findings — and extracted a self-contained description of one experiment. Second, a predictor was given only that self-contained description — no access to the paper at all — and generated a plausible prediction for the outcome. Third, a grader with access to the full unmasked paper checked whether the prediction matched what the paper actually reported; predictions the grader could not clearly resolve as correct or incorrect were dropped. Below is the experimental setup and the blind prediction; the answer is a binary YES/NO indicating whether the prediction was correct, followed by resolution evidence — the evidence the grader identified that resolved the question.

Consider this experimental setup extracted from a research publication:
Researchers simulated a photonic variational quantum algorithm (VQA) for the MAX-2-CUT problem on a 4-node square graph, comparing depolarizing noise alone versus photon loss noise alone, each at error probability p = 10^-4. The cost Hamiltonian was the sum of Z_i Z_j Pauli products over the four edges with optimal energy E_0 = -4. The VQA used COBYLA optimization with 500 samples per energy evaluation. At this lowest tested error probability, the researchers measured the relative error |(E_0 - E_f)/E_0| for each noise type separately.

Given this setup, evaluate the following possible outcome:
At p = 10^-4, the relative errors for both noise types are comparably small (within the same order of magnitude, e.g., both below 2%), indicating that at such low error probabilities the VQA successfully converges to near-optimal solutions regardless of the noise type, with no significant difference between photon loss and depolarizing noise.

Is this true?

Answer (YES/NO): NO